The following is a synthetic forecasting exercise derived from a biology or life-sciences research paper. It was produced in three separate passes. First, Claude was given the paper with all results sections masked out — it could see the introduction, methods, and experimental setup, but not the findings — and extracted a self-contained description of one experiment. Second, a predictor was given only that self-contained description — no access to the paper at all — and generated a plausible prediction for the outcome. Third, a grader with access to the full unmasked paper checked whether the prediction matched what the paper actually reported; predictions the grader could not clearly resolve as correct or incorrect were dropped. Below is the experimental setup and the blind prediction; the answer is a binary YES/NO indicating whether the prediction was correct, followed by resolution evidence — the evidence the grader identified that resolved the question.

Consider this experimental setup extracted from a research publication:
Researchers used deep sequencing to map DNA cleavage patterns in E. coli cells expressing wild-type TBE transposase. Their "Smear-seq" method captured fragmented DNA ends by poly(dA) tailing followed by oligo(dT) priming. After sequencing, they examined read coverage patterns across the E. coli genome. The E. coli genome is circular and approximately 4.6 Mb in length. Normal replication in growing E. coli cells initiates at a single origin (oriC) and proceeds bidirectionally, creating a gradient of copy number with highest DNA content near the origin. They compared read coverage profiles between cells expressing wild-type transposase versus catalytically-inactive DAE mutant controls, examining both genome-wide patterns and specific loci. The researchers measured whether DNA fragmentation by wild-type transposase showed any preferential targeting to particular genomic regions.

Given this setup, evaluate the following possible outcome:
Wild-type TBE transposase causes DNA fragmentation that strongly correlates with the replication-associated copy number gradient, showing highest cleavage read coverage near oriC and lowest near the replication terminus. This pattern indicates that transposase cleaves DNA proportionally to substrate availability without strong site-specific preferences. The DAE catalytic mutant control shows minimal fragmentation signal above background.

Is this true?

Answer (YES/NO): NO